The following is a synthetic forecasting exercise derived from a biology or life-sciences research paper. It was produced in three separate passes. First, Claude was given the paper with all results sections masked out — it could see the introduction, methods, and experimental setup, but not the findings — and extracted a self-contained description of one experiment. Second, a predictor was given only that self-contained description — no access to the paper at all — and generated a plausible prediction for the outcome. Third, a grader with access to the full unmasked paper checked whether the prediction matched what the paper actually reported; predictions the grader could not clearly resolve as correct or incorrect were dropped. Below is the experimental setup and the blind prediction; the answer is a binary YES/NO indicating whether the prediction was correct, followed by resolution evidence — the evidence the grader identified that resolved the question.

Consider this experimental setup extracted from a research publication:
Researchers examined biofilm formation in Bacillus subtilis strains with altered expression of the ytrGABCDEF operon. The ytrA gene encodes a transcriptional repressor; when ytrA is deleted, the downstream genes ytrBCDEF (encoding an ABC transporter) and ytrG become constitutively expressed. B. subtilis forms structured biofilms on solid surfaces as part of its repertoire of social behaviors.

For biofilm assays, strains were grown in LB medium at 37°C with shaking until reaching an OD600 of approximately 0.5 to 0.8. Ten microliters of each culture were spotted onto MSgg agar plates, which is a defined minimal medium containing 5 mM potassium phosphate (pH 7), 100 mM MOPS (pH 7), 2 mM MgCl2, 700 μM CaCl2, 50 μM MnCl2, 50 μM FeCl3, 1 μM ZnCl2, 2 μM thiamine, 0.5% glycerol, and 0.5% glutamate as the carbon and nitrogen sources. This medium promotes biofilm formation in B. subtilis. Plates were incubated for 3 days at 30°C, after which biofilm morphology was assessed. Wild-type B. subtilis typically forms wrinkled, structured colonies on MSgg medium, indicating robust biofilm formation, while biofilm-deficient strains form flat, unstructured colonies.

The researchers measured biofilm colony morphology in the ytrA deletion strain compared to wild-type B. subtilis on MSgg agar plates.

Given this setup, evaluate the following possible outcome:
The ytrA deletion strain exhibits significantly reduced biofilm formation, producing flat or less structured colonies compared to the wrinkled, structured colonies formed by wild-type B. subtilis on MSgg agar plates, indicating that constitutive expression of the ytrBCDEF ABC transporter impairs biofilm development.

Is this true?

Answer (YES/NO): YES